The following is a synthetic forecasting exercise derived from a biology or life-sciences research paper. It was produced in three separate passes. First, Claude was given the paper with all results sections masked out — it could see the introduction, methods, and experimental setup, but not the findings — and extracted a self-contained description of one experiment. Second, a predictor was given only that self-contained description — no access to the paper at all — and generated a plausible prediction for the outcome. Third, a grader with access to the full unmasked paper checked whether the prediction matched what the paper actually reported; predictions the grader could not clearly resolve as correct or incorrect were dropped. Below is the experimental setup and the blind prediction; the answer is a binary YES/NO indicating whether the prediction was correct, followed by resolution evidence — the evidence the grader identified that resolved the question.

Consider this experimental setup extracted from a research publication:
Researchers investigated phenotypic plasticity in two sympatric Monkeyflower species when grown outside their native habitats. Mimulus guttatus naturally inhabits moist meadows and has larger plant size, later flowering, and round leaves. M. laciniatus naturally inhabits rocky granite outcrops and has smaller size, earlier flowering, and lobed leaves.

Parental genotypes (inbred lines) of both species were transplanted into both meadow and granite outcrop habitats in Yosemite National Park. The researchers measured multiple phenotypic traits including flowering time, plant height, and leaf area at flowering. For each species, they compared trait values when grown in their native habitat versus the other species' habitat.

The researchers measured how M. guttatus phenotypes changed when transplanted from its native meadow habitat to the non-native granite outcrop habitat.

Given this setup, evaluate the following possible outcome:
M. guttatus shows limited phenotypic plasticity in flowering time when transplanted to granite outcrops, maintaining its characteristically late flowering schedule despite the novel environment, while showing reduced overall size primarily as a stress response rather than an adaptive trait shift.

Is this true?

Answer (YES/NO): NO